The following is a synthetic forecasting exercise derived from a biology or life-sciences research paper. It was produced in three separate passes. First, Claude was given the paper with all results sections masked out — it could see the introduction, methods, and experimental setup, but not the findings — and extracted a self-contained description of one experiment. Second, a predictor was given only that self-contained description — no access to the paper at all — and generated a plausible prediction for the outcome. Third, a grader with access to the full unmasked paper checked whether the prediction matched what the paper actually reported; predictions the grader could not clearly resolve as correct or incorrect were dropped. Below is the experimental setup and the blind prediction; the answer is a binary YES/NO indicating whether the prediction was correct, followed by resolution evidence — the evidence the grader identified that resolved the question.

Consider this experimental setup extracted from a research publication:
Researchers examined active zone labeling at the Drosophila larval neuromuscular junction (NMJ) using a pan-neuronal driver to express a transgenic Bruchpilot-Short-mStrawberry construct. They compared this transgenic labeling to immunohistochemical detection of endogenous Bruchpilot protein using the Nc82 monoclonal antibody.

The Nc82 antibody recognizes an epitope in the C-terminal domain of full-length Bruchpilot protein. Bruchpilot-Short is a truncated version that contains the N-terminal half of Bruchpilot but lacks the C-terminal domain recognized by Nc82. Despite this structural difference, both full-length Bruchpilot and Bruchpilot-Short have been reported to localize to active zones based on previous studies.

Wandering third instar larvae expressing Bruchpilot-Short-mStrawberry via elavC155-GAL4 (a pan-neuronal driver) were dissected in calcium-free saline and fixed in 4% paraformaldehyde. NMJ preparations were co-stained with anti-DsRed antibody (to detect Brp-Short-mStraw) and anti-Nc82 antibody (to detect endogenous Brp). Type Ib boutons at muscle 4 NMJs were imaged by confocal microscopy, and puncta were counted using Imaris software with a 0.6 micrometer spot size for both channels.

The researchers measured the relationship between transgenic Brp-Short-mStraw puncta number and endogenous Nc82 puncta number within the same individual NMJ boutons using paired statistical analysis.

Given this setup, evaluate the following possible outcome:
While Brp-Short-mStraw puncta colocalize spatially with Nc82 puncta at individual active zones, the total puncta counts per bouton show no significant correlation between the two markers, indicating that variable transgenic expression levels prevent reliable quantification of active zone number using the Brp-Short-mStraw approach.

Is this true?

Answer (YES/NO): NO